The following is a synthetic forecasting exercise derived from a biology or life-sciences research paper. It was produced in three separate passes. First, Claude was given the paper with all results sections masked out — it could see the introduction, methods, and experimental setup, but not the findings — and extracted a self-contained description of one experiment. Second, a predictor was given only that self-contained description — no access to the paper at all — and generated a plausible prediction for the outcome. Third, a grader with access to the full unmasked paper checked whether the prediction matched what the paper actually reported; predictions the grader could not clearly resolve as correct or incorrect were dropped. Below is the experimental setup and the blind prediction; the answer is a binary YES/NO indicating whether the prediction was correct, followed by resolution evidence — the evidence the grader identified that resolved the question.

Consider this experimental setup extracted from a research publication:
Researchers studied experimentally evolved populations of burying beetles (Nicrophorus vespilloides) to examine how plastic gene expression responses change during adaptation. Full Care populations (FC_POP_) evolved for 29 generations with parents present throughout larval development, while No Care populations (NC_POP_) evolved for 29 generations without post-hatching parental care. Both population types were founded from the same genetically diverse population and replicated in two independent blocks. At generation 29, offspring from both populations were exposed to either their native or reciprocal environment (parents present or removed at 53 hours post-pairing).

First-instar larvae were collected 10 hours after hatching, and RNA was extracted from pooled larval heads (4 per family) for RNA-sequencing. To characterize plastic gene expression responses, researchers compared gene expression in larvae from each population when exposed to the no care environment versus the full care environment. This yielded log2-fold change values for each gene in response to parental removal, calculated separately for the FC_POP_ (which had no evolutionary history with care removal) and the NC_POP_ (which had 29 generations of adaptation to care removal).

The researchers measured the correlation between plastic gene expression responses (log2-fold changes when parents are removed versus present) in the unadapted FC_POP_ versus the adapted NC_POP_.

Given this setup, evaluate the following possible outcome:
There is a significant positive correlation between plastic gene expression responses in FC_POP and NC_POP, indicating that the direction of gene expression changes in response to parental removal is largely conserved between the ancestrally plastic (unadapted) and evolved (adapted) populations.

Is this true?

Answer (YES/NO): YES